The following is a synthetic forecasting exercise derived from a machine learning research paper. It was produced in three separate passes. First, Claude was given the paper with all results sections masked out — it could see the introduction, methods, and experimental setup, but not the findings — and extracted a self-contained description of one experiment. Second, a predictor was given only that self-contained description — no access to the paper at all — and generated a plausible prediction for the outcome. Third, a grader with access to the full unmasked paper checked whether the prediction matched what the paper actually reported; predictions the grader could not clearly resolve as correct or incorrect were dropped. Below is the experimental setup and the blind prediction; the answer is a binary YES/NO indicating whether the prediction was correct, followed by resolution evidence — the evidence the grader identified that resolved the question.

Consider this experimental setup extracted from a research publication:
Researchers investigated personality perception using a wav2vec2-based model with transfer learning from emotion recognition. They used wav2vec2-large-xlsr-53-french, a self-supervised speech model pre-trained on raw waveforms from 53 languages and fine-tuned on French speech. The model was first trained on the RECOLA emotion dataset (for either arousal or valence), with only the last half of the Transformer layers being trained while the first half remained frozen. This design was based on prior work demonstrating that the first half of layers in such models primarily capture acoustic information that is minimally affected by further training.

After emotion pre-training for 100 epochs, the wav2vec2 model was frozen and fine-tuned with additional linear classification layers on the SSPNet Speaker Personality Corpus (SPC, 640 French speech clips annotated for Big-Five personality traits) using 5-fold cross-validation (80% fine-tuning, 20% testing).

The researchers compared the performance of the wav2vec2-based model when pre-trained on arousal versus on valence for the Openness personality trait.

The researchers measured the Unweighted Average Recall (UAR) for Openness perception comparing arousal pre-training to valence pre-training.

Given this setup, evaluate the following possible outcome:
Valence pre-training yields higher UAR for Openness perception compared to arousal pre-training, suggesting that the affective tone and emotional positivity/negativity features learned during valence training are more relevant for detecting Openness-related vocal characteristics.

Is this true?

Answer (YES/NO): NO